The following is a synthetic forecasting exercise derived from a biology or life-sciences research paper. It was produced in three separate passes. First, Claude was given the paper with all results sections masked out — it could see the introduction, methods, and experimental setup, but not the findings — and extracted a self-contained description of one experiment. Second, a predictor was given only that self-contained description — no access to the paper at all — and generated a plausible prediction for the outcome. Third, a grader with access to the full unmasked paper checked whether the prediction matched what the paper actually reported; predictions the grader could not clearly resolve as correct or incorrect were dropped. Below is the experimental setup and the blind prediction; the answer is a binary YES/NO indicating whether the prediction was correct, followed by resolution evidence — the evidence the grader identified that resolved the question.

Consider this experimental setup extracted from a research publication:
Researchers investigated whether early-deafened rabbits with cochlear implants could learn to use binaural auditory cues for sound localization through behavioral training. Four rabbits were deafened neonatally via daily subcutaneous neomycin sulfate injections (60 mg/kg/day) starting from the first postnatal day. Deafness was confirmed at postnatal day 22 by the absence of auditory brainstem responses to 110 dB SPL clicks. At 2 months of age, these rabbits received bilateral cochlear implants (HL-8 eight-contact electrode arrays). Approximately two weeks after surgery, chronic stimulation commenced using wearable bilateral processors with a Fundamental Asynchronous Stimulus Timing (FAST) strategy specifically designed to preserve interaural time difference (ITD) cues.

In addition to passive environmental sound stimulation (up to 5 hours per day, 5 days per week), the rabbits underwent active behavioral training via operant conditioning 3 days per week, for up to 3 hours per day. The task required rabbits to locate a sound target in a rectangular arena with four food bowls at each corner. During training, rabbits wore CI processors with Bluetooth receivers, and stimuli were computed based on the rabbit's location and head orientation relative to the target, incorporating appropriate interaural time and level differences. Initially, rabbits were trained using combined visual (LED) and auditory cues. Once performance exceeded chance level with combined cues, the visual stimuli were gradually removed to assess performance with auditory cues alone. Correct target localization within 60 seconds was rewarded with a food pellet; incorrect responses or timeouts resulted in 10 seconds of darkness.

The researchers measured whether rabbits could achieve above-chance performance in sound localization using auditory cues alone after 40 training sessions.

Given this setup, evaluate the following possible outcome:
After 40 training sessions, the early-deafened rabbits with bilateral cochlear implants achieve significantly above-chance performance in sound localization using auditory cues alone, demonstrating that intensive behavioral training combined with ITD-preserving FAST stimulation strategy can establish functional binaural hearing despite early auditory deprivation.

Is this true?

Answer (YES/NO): NO